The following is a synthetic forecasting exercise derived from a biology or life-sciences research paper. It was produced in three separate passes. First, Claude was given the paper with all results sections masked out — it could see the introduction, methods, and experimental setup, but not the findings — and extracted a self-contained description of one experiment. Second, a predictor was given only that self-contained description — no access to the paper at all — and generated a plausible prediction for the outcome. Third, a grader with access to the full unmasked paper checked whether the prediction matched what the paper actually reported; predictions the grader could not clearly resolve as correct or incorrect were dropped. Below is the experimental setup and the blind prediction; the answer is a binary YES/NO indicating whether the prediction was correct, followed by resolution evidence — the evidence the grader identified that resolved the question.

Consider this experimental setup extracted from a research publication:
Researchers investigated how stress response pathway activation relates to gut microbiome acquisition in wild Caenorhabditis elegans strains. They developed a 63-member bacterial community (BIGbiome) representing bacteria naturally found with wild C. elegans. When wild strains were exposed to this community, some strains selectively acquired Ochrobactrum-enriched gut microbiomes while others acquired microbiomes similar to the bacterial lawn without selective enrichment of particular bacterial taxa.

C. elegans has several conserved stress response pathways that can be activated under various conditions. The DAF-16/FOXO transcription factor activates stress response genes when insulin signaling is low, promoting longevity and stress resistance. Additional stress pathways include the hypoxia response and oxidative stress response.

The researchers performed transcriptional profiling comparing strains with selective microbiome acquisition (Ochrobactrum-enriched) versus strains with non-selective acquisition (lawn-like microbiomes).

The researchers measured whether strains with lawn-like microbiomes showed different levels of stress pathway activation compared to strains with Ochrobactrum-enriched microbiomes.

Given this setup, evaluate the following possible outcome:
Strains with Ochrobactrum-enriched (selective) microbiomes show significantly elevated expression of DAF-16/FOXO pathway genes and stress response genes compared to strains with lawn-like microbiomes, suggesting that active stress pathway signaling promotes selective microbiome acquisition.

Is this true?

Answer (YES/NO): NO